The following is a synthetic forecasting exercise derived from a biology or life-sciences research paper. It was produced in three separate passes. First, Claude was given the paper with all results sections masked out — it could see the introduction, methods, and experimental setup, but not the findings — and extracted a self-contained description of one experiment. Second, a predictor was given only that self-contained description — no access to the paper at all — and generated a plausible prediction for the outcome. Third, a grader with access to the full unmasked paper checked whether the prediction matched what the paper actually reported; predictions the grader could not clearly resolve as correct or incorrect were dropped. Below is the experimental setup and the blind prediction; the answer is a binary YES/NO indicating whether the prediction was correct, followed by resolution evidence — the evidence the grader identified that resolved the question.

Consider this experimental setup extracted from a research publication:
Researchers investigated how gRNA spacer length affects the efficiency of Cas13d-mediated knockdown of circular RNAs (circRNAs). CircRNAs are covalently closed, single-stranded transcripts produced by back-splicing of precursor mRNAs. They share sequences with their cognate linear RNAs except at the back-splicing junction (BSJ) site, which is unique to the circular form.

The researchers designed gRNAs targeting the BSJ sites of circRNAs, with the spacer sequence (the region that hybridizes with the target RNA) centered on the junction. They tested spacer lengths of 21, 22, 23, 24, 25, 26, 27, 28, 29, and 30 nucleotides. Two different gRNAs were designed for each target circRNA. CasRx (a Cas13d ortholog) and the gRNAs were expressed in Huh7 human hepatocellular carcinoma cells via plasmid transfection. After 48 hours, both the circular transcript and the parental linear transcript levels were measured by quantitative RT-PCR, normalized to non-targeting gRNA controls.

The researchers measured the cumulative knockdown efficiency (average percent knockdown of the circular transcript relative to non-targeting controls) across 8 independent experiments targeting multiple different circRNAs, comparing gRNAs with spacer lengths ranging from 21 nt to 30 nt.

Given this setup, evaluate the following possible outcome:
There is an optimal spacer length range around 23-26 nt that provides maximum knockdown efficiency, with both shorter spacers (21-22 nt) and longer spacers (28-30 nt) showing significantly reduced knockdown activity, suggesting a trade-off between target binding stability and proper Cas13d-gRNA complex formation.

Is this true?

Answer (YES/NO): NO